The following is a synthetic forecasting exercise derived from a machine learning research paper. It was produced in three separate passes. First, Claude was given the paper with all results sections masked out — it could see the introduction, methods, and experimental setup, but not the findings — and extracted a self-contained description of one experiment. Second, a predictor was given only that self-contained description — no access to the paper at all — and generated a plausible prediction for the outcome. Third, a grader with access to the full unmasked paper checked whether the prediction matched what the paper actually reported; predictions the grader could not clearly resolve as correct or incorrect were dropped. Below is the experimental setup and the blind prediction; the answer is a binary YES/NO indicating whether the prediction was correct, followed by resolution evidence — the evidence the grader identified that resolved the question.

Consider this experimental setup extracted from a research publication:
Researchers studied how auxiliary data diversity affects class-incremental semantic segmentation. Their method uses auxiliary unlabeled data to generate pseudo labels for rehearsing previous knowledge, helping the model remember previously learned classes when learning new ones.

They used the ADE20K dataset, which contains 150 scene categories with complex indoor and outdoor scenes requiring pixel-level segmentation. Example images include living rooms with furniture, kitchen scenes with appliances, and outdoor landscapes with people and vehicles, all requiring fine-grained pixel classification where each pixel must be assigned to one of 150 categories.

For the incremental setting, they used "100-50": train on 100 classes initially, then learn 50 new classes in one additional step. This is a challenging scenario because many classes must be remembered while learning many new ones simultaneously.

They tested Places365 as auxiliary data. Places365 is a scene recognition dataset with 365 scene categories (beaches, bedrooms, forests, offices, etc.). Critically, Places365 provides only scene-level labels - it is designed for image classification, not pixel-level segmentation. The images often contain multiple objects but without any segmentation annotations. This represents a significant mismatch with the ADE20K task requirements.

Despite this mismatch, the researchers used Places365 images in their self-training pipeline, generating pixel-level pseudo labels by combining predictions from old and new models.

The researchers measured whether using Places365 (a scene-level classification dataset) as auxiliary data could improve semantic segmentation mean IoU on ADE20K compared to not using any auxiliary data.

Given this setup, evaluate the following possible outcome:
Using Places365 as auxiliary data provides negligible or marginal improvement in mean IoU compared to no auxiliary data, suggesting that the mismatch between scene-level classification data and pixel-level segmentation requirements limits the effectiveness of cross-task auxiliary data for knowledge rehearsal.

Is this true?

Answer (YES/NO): YES